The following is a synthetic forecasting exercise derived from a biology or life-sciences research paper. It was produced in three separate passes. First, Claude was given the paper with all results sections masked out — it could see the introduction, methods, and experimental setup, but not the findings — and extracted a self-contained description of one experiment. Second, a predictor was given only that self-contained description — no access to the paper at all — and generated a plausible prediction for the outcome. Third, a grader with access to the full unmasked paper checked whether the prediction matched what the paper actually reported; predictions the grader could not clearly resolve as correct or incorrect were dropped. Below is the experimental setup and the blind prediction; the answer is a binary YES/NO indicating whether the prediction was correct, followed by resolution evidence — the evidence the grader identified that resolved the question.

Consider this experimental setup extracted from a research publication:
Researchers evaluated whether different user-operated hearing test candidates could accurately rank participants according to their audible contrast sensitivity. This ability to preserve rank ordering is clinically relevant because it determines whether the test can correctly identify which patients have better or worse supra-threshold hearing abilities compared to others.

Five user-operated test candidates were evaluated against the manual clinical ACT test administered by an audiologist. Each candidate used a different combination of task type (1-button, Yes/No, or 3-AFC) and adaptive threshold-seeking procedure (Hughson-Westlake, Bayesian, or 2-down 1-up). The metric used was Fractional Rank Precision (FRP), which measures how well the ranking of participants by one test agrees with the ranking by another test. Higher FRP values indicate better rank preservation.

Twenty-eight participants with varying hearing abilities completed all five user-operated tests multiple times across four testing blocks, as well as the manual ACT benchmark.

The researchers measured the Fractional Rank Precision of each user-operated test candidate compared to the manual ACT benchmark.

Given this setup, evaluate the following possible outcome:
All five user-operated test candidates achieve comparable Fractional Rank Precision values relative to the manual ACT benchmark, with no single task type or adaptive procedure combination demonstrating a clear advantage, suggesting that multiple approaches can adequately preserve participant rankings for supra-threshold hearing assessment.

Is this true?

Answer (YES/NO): NO